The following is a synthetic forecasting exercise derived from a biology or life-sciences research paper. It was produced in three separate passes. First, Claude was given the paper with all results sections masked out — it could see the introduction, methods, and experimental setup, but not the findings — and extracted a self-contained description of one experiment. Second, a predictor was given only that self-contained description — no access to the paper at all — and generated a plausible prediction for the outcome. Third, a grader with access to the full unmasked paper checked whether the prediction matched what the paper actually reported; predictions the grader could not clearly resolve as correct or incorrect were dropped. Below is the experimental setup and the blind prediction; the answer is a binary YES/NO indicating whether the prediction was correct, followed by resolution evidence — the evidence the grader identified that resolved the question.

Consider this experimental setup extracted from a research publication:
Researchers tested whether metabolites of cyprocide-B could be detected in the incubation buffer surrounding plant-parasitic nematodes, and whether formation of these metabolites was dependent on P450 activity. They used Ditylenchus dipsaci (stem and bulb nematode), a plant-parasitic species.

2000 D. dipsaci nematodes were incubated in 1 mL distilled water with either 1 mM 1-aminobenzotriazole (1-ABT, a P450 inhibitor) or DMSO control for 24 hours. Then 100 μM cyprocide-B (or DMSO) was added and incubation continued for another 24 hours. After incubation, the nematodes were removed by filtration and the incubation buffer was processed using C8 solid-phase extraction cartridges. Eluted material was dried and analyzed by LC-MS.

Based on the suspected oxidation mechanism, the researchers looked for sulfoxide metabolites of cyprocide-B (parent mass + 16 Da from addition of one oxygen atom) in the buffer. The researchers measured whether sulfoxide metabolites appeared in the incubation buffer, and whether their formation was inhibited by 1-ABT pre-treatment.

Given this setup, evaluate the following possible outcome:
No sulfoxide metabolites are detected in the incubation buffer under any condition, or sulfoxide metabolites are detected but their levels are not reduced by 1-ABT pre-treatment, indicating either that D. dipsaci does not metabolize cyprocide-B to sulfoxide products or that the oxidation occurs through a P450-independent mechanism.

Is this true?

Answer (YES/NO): NO